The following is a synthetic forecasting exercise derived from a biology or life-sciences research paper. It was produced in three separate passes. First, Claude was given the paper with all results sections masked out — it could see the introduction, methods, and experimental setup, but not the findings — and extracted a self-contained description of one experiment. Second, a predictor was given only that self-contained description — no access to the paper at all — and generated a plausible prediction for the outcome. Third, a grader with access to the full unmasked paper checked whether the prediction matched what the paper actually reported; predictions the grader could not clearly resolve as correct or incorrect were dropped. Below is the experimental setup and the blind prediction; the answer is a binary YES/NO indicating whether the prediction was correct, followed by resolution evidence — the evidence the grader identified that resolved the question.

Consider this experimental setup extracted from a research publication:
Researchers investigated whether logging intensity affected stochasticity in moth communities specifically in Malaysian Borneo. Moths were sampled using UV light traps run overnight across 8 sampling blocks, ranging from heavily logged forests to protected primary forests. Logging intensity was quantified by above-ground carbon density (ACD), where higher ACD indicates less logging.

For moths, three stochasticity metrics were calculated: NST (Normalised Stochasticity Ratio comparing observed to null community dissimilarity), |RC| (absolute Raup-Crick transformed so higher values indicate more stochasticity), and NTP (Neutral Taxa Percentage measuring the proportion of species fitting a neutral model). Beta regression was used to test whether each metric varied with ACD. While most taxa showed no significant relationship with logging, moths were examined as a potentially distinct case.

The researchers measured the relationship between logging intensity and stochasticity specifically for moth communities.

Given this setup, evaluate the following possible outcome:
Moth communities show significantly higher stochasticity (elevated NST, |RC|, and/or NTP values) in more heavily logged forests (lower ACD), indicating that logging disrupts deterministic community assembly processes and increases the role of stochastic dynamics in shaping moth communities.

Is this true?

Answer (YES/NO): NO